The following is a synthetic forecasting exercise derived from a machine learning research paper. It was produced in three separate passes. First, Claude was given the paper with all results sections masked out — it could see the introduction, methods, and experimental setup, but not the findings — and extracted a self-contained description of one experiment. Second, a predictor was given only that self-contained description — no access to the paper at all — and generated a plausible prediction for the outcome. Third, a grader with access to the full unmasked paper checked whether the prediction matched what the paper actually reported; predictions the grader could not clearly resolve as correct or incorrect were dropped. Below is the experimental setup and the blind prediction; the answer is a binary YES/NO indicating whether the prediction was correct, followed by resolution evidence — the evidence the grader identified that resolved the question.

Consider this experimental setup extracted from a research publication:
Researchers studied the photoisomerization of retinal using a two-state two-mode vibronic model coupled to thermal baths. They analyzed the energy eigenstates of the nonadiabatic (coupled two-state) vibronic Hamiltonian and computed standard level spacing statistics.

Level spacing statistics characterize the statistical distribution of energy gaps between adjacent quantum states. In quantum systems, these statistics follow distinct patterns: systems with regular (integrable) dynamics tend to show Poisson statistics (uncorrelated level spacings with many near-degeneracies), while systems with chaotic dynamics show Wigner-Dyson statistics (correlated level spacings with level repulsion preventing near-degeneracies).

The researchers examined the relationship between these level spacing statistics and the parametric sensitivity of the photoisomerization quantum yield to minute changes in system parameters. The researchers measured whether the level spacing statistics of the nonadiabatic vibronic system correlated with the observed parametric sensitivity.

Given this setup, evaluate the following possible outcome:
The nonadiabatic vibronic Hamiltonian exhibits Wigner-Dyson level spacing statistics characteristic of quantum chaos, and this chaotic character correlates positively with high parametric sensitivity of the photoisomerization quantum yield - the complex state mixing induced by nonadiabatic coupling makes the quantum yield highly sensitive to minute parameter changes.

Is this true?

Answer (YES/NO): YES